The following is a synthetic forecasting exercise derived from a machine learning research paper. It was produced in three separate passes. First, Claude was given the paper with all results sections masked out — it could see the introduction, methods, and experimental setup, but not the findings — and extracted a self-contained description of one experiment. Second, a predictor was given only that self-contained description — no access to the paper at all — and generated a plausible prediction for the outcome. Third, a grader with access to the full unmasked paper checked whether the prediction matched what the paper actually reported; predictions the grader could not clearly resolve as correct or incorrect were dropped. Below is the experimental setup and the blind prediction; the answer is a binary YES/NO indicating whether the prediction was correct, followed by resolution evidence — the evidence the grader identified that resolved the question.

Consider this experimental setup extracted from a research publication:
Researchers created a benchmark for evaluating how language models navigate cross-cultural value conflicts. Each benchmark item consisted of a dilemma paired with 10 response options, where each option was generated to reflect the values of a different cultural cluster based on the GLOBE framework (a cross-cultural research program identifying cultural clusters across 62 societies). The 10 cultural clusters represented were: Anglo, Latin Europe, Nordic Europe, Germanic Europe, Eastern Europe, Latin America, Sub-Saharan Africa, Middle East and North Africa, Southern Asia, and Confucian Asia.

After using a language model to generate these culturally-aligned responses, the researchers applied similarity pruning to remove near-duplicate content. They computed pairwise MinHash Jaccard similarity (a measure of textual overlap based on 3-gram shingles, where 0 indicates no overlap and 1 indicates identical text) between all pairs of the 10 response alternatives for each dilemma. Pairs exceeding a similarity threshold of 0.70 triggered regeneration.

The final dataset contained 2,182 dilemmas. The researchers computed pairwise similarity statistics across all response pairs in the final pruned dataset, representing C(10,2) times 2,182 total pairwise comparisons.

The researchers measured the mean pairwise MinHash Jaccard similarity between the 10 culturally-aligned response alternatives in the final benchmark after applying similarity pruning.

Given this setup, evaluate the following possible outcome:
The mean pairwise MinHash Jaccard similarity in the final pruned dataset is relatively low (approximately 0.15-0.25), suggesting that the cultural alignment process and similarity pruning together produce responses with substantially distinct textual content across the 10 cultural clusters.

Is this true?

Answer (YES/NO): NO